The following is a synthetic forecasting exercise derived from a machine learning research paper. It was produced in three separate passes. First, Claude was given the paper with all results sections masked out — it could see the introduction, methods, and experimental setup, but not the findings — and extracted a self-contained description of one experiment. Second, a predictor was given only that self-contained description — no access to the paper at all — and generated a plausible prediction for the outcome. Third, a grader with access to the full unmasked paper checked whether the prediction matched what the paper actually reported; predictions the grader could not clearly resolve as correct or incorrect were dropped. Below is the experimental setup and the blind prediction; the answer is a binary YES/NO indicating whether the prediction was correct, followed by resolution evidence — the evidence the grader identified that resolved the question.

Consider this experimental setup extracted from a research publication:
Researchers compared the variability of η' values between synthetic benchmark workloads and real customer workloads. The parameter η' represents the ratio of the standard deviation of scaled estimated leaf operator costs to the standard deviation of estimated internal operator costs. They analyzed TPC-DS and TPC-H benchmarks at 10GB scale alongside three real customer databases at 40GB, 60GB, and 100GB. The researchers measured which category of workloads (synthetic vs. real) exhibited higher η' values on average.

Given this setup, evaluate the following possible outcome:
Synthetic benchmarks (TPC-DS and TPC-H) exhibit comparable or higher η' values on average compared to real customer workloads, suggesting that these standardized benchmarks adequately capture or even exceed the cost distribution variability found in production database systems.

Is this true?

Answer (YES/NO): NO